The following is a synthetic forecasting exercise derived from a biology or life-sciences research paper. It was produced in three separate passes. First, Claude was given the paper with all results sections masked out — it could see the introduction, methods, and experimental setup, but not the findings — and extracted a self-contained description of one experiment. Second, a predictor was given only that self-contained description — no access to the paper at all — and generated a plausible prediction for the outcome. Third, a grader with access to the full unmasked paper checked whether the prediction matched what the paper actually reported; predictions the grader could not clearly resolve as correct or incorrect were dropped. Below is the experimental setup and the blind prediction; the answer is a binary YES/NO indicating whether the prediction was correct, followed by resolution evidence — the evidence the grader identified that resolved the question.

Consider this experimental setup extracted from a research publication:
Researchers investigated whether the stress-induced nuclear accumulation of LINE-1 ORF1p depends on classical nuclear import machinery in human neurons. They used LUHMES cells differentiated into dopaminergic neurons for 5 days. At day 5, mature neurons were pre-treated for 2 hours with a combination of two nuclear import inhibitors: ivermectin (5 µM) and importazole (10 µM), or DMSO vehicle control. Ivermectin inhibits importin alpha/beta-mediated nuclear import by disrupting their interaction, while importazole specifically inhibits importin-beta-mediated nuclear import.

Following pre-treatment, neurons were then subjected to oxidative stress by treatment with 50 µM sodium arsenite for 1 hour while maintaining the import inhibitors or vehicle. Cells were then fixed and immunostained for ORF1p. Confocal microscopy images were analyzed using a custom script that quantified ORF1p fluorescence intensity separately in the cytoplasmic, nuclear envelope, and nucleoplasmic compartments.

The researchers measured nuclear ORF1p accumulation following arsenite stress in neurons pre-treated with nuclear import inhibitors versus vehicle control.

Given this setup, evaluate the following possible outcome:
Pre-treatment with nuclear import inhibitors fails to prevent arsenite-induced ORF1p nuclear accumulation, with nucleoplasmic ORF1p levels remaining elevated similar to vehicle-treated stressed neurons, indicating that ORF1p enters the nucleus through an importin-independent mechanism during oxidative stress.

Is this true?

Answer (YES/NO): NO